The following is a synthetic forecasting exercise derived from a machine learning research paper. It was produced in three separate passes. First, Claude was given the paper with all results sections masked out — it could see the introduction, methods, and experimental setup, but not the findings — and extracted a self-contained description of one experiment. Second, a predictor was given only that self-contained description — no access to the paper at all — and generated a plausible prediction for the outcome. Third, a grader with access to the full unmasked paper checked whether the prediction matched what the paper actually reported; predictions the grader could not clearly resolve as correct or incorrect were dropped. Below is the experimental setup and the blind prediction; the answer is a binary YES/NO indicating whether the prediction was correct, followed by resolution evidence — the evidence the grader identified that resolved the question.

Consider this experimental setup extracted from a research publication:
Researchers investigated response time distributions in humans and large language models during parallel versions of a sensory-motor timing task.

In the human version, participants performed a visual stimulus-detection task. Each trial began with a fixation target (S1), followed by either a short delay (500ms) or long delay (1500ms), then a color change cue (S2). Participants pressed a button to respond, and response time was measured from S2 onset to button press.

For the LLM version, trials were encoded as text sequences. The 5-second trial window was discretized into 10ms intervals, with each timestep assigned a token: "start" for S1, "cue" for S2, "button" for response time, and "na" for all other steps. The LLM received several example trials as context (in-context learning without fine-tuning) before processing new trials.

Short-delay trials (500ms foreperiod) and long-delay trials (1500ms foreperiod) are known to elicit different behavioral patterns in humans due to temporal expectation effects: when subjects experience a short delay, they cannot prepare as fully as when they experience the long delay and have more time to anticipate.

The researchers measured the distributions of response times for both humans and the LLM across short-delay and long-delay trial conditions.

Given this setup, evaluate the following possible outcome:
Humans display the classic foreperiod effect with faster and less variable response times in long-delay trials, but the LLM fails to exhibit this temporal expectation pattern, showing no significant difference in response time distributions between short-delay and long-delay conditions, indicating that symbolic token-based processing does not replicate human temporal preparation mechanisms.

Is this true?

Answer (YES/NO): NO